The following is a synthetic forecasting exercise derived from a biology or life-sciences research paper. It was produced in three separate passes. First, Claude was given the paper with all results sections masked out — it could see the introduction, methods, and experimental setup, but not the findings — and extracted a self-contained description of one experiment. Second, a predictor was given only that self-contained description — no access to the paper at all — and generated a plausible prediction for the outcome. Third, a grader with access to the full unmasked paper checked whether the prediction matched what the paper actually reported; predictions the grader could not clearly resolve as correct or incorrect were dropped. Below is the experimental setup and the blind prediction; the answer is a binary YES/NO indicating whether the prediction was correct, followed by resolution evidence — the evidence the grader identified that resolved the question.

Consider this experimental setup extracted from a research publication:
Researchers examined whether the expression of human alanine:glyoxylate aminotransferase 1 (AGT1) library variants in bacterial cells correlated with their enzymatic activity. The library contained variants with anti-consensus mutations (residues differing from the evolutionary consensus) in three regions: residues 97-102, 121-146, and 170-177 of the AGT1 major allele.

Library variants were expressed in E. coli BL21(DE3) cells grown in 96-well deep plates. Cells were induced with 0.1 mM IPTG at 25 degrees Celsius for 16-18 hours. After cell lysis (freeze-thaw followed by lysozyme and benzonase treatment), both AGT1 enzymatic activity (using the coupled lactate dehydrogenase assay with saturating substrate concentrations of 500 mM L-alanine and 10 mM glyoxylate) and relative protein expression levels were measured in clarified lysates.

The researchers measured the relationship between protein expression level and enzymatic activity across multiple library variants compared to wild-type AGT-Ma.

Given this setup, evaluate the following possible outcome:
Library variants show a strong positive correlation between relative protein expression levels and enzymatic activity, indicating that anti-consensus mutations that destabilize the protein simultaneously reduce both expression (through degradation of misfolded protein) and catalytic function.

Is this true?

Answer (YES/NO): NO